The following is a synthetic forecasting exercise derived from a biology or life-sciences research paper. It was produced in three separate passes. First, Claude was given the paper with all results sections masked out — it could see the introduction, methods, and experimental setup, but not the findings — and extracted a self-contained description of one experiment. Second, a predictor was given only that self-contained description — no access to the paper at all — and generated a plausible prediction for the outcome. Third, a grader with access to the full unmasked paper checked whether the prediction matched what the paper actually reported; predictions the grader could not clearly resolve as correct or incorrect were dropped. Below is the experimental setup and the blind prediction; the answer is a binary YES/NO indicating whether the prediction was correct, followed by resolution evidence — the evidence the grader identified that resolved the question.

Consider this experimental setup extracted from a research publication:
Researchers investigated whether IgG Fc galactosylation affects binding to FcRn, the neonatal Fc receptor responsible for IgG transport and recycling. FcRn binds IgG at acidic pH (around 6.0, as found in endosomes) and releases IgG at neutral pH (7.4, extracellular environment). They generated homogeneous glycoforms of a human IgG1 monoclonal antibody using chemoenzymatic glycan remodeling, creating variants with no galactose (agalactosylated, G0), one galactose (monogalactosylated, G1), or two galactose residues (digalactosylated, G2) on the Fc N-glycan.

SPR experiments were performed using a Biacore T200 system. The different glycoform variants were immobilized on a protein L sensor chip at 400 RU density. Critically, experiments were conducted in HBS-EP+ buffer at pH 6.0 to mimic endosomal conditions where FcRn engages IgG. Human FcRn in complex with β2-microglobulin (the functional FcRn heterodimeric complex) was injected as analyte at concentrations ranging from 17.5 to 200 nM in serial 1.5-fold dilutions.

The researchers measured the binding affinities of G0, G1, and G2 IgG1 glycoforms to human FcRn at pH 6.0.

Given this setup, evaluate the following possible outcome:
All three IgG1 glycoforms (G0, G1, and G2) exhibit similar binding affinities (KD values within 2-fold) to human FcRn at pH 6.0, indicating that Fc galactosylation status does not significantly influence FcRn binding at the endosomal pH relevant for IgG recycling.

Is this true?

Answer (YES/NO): NO